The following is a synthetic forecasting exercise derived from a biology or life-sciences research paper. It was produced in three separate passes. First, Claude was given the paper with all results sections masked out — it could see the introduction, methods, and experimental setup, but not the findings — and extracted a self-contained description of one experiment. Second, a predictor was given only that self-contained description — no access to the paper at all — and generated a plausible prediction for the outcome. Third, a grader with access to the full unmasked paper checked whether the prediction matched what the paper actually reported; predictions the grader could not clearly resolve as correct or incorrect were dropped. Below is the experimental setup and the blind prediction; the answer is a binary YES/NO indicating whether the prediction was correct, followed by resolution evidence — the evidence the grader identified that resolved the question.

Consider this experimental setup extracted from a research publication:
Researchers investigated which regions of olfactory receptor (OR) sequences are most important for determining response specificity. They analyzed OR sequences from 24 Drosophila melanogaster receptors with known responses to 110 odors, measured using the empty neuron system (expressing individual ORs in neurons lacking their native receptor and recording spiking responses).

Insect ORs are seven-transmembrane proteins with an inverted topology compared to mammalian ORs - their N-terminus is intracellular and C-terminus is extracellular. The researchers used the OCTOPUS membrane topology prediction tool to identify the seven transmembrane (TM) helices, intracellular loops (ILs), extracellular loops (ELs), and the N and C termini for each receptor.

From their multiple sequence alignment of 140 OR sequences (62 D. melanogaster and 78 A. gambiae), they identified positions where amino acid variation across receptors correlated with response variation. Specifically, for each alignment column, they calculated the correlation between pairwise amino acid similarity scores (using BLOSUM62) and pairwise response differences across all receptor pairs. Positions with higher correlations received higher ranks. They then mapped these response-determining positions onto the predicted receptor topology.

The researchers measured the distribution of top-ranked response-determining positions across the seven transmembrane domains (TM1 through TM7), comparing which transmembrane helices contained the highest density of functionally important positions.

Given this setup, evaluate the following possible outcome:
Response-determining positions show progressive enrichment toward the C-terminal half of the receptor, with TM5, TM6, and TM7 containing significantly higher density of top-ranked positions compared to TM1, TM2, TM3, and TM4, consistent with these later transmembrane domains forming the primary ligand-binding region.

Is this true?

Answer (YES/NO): NO